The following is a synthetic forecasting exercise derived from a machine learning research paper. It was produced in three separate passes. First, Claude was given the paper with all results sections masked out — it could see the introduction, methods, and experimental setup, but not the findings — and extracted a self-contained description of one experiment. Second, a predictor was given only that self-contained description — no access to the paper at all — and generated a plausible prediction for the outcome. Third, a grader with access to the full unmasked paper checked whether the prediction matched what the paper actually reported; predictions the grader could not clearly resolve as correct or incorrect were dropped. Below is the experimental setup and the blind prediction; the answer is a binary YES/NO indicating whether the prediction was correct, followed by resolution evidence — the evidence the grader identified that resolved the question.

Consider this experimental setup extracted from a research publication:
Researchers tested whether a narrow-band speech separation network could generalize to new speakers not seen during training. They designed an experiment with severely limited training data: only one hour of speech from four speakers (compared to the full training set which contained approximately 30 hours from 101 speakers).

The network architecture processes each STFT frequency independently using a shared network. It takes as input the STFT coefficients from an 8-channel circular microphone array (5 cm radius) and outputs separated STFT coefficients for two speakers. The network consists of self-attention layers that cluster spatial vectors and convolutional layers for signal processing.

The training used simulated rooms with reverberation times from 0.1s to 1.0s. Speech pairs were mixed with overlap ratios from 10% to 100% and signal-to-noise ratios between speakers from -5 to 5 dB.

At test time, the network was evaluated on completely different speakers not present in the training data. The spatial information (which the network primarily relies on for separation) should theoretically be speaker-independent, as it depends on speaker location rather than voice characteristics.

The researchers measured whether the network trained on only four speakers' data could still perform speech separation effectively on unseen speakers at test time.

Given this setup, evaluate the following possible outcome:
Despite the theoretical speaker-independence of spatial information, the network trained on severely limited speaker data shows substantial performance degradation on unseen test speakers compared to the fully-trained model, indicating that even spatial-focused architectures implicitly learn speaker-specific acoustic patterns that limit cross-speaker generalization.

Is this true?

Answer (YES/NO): NO